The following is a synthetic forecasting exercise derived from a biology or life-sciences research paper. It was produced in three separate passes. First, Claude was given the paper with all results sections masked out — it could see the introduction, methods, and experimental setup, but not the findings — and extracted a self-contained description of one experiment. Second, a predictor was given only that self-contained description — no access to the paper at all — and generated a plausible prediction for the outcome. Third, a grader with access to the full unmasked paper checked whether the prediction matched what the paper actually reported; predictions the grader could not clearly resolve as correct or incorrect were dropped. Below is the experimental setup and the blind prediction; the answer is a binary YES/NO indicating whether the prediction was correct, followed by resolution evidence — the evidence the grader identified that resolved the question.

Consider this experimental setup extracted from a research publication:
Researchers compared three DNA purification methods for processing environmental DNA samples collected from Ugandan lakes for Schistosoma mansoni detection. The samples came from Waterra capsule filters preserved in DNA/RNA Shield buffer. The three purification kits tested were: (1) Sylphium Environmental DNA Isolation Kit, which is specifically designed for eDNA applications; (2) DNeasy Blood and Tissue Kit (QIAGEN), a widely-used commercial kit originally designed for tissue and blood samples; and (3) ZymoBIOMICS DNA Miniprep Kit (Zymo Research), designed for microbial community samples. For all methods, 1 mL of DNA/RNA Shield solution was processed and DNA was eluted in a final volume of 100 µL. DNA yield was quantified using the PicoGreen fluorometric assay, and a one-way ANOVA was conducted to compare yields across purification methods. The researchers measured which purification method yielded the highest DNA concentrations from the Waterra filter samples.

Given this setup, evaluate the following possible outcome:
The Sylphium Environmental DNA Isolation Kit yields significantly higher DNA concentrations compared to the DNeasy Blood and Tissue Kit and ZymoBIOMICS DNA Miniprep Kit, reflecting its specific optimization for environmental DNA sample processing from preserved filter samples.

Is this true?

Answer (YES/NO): YES